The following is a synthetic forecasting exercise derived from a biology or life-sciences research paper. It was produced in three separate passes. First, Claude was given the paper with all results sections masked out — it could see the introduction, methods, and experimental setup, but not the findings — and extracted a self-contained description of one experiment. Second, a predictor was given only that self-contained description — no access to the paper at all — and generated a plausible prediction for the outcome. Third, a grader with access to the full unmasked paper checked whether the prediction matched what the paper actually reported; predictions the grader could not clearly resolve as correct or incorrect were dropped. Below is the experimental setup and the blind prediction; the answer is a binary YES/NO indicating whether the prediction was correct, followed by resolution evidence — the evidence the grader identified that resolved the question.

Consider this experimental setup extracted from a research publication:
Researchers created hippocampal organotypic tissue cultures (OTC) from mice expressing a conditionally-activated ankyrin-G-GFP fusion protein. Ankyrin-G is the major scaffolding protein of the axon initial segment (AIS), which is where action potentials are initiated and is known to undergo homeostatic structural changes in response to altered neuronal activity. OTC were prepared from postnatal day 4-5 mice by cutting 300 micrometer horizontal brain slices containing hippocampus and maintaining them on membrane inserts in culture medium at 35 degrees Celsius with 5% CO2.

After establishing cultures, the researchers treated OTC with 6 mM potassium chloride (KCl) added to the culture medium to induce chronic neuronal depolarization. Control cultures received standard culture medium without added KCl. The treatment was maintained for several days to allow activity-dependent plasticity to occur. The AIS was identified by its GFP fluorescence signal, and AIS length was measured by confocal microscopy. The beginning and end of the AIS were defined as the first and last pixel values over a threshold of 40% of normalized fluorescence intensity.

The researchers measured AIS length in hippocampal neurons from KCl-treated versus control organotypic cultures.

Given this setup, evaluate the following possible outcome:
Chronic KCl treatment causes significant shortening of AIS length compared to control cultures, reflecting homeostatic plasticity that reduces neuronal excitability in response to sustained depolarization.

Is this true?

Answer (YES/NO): NO